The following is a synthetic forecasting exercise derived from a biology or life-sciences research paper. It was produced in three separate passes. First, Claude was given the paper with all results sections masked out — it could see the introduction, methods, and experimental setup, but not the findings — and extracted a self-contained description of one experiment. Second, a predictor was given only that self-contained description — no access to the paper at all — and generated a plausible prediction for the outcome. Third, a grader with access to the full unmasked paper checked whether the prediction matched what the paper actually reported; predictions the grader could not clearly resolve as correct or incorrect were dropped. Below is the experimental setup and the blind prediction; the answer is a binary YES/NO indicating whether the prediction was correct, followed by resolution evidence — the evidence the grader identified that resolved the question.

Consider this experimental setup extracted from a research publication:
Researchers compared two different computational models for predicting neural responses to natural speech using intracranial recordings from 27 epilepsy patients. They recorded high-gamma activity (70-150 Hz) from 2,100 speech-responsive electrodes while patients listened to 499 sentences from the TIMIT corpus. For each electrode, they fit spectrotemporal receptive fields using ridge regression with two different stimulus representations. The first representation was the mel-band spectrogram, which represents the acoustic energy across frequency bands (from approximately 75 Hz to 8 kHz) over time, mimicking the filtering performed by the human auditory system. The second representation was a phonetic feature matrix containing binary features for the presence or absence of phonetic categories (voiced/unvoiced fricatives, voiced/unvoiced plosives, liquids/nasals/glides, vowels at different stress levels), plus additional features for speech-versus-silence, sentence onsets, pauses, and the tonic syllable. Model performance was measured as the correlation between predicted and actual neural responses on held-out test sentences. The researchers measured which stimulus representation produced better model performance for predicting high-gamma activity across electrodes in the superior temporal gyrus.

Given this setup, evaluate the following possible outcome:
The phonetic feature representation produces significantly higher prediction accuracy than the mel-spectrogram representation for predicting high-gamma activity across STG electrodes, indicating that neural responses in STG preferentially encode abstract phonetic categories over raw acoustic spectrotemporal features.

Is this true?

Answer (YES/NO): YES